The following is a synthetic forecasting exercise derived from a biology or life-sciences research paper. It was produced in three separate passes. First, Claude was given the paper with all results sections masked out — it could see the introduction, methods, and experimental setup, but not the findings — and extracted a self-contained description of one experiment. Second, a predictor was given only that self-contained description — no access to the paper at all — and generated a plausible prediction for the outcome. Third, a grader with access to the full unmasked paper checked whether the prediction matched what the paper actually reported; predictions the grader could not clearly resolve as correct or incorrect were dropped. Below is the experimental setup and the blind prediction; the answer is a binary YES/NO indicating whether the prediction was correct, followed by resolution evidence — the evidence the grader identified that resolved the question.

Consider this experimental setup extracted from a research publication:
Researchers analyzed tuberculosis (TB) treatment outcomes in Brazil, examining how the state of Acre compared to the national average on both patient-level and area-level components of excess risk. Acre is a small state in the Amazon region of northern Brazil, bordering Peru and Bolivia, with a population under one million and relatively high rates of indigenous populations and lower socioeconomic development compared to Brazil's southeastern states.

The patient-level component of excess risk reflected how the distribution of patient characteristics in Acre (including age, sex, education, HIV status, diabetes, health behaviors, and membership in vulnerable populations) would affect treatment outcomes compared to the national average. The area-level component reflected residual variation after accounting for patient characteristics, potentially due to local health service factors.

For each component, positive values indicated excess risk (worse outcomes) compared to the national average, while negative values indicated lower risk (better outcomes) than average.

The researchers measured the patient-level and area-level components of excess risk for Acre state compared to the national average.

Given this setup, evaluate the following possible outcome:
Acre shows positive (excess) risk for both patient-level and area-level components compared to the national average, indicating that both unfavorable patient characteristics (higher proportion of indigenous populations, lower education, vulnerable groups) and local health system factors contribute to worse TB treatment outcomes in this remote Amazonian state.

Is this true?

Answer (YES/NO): NO